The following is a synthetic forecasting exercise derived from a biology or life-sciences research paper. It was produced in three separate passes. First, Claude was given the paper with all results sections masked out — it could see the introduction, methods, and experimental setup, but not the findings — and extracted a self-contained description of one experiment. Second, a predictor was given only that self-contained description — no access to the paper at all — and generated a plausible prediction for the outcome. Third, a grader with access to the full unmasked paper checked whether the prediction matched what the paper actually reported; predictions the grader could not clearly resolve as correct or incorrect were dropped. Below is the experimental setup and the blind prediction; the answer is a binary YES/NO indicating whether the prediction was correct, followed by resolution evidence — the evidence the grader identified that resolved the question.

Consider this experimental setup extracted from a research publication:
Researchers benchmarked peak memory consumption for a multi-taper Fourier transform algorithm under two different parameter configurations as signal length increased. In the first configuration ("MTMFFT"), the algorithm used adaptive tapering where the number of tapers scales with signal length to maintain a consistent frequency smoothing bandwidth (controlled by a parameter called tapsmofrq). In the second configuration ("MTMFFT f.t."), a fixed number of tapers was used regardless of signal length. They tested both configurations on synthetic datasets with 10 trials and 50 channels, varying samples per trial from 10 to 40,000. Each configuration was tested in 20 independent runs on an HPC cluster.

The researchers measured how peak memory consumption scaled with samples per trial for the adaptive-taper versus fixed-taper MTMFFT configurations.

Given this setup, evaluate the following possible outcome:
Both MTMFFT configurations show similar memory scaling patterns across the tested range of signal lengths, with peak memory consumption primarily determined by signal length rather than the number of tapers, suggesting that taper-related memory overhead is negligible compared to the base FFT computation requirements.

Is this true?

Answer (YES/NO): NO